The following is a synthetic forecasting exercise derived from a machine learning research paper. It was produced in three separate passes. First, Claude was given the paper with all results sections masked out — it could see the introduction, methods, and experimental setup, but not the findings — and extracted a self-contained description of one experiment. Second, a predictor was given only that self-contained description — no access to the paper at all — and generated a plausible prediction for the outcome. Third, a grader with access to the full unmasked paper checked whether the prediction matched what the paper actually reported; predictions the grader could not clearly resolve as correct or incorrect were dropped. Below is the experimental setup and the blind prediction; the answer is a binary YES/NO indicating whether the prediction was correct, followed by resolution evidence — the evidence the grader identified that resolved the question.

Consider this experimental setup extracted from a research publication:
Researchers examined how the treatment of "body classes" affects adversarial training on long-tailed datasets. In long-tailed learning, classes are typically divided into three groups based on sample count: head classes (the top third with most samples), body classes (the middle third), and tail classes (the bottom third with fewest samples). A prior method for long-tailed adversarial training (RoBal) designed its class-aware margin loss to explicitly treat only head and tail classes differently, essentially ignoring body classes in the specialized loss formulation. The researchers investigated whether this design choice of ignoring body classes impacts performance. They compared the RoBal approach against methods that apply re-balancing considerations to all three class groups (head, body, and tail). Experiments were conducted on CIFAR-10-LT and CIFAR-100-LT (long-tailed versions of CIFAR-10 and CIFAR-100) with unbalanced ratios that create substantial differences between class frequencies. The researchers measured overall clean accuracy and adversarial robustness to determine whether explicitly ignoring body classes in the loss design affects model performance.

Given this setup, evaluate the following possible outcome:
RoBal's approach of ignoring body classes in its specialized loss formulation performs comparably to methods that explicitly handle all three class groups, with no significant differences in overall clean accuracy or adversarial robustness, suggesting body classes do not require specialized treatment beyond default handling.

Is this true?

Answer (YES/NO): NO